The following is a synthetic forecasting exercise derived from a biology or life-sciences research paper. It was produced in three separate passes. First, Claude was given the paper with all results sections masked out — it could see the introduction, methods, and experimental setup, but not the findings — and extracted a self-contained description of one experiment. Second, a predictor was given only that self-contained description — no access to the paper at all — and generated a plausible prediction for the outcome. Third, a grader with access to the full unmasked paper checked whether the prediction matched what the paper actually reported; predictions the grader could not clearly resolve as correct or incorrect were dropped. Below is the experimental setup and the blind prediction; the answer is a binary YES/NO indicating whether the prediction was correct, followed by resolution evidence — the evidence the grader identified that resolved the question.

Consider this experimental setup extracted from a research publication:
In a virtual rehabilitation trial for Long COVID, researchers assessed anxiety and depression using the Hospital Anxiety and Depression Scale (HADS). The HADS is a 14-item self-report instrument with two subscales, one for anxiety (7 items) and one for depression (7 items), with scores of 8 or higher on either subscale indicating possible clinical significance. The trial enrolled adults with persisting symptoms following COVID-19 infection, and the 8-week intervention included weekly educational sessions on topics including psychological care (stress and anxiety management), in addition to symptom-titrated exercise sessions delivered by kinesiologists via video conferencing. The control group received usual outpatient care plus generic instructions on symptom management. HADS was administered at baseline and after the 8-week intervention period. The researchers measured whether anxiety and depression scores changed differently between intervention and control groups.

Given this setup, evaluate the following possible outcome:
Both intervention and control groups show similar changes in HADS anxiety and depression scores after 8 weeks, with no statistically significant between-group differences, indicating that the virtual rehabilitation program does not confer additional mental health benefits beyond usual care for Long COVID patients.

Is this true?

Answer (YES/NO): YES